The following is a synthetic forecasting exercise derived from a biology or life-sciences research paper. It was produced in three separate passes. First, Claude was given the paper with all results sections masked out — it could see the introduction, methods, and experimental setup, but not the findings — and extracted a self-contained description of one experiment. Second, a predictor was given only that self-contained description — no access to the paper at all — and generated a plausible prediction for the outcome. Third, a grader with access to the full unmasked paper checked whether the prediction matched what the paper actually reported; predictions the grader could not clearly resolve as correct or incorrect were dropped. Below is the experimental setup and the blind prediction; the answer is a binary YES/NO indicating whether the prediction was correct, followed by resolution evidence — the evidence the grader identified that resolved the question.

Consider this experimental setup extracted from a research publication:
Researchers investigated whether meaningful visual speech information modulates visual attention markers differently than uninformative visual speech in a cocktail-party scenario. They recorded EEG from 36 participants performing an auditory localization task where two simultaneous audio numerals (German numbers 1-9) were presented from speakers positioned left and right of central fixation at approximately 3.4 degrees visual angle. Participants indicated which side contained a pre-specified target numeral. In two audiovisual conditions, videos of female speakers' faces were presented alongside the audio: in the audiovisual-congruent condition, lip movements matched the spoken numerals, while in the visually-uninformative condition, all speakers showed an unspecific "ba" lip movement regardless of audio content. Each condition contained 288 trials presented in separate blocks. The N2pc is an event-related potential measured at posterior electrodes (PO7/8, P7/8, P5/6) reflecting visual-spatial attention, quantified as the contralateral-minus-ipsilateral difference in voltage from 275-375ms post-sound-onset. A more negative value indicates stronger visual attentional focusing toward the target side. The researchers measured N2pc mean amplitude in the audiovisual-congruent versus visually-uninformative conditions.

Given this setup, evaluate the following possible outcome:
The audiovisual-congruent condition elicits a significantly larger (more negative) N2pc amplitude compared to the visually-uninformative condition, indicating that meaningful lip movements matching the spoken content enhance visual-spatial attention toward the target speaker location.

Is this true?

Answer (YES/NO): NO